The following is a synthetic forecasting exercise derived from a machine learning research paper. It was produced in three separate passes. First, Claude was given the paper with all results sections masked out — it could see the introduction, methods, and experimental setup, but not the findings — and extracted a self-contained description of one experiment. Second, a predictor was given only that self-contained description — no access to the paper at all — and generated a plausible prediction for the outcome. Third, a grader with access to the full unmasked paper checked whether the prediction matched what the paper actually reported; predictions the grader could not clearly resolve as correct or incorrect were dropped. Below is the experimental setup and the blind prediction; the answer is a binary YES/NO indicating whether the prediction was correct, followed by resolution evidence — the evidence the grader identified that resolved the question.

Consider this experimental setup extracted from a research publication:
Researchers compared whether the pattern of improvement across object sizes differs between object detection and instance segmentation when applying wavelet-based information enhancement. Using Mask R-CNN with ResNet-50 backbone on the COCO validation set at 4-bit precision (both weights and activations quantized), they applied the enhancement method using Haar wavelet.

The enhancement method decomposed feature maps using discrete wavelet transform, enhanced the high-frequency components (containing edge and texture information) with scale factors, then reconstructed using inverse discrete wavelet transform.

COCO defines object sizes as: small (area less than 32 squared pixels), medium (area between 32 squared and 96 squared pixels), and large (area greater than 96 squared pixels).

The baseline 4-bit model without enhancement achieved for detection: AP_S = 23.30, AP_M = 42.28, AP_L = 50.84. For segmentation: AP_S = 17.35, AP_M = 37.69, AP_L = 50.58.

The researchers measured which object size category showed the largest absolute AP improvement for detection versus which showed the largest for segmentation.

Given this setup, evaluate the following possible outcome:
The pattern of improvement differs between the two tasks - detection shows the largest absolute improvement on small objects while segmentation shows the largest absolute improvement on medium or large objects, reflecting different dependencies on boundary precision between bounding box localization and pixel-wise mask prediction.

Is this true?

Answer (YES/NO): YES